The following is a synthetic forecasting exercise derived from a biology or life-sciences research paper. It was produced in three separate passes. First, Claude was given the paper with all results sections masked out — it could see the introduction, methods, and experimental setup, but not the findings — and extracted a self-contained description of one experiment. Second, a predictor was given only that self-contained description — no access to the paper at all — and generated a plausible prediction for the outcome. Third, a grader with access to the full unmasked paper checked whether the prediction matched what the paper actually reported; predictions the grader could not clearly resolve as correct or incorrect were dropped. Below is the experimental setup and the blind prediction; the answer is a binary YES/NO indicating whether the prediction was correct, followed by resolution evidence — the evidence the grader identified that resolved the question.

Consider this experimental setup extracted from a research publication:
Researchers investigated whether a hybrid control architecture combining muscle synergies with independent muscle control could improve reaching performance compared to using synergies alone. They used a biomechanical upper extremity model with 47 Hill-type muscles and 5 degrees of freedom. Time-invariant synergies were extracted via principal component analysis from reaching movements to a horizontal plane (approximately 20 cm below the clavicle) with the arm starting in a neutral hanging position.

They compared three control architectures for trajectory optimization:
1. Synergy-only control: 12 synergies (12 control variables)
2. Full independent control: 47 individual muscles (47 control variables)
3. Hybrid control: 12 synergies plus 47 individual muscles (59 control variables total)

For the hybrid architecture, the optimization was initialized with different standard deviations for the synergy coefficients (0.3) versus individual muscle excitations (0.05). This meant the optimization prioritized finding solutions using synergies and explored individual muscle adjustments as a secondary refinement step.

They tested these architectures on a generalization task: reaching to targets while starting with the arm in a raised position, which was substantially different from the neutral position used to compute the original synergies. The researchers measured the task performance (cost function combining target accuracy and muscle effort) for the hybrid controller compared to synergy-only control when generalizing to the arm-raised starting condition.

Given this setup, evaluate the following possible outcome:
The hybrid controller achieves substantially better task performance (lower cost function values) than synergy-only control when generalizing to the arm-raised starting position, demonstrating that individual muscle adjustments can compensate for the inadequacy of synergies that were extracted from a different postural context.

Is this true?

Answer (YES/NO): YES